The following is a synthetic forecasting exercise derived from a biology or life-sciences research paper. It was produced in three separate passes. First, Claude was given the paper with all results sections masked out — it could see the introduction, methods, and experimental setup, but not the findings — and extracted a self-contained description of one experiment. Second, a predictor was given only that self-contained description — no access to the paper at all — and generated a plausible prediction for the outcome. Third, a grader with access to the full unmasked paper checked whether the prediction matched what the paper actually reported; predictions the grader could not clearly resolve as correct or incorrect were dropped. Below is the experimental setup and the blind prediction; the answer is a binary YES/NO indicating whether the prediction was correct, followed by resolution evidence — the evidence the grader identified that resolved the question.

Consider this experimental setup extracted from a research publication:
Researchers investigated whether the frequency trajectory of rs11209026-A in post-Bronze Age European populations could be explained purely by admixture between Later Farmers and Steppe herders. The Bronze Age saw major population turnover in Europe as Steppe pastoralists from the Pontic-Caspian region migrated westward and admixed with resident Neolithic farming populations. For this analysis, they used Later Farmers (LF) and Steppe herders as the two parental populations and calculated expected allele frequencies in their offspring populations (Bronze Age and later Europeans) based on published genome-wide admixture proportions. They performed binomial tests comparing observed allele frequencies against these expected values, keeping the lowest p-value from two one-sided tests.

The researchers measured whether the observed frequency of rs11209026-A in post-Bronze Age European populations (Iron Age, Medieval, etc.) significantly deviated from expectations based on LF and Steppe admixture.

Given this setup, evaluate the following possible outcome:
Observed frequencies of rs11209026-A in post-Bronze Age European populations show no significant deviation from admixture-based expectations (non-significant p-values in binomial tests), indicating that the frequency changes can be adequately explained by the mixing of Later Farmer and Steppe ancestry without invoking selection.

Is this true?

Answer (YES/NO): YES